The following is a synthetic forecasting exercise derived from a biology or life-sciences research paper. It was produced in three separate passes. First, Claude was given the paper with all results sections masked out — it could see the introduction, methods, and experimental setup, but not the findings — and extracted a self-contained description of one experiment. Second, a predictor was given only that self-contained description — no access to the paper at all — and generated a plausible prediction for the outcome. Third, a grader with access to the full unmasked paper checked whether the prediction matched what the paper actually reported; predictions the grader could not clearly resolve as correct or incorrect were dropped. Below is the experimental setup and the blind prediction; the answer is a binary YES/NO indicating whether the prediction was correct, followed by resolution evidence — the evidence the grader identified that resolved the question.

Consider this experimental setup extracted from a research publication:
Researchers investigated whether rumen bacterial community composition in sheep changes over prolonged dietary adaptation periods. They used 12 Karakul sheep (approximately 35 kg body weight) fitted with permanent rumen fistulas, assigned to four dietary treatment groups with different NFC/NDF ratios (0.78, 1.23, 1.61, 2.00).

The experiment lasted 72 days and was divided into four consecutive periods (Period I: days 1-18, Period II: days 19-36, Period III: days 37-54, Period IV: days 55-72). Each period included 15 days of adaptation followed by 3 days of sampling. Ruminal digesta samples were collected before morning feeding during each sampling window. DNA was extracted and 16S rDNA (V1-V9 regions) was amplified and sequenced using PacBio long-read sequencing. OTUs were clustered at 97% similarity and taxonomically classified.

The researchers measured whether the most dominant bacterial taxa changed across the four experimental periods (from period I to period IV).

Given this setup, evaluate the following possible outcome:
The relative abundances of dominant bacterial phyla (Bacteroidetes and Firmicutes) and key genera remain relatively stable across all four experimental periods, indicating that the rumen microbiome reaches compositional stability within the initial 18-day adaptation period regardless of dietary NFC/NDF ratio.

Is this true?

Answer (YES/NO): NO